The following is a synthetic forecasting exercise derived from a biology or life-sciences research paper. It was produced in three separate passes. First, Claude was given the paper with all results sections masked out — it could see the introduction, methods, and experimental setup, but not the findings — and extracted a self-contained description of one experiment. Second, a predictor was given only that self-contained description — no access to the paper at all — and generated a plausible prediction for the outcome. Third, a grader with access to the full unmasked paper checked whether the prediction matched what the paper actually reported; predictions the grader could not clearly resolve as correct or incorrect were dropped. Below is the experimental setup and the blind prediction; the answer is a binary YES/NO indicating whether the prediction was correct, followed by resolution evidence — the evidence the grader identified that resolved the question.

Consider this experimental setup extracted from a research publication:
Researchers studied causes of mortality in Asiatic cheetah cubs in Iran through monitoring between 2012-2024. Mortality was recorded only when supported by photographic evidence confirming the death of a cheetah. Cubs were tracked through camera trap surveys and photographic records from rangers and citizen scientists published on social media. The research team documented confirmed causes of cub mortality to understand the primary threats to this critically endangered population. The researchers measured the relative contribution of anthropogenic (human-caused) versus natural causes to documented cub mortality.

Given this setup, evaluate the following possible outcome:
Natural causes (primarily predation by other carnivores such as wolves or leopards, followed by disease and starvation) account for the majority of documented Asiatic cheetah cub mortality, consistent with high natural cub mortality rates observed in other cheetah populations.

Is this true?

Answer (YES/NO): NO